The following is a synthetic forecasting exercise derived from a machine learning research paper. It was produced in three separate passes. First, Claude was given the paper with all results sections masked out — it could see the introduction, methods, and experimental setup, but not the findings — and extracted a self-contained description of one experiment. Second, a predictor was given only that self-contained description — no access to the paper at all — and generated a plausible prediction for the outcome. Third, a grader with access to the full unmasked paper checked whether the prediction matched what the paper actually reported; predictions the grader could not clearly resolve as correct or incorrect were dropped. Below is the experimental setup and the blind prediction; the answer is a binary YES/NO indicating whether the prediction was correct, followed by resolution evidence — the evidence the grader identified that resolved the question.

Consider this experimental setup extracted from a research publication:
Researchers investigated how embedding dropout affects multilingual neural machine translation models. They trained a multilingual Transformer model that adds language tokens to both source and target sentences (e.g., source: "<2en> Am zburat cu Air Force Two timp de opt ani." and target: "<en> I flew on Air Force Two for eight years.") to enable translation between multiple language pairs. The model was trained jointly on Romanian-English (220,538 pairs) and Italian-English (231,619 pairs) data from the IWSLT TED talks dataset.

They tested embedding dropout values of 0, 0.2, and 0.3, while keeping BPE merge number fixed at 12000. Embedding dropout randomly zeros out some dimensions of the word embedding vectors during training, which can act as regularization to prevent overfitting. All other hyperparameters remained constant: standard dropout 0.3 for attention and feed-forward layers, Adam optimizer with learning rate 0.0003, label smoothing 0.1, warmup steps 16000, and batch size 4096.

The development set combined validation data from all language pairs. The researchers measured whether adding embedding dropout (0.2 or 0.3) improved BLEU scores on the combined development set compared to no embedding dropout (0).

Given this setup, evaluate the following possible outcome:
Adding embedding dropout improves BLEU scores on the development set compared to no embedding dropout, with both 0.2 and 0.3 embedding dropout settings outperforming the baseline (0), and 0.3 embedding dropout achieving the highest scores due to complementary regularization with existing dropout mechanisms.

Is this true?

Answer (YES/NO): YES